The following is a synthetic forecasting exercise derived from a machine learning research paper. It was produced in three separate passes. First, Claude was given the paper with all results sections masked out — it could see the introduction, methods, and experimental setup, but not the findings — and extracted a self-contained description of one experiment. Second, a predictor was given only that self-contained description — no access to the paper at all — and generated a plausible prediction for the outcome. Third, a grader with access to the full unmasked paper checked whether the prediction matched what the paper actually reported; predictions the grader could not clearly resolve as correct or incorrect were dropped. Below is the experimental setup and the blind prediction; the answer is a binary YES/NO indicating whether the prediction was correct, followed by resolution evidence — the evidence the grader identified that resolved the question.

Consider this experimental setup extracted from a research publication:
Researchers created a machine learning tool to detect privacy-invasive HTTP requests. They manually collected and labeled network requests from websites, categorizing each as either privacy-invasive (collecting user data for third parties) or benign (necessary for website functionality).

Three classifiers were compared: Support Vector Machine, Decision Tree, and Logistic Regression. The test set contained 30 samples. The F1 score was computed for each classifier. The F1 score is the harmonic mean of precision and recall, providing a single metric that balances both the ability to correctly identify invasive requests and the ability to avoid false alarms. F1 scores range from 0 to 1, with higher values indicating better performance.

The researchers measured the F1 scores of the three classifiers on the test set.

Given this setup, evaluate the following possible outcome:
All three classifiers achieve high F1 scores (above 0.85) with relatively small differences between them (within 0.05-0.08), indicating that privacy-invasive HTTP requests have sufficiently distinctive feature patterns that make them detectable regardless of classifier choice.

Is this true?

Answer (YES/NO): NO